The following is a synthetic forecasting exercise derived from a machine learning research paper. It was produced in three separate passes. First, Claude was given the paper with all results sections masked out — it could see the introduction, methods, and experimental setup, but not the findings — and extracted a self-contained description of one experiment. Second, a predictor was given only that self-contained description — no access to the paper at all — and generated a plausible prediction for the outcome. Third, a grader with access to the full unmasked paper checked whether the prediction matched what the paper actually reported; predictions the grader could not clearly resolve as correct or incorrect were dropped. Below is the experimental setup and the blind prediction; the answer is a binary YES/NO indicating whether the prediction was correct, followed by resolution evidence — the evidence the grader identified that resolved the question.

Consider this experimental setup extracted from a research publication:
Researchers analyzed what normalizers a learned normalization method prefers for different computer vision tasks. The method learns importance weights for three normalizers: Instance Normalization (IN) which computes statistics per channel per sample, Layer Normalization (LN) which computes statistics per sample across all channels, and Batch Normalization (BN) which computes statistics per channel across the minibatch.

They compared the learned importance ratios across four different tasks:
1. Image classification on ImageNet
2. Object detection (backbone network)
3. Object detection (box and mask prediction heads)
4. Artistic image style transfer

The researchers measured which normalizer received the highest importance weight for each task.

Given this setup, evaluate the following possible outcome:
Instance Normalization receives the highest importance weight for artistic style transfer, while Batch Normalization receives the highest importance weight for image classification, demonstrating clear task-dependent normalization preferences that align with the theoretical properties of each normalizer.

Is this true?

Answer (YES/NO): YES